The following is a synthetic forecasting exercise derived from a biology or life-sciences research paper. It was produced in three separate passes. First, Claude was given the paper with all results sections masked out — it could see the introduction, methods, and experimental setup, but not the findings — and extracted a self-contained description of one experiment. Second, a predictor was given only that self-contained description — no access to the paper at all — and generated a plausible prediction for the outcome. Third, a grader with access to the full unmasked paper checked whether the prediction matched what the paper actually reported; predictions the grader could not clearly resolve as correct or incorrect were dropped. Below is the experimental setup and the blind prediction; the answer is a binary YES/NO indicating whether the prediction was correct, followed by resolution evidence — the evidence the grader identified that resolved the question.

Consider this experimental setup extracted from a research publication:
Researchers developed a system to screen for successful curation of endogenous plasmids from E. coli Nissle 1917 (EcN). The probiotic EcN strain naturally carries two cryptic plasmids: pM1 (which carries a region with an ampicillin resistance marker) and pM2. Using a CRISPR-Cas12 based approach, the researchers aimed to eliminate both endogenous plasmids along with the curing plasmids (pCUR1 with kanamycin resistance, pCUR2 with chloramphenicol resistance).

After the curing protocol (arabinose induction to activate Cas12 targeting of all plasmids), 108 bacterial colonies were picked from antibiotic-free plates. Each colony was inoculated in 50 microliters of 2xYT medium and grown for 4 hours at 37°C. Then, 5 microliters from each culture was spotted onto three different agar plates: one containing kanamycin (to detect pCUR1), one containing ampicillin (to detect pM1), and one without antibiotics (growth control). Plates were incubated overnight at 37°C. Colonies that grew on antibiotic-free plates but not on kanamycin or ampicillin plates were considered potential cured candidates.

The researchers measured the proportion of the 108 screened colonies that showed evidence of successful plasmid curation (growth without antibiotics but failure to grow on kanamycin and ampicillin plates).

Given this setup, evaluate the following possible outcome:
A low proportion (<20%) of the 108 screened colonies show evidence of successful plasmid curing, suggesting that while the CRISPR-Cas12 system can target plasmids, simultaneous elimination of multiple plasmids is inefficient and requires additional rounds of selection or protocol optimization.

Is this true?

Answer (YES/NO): YES